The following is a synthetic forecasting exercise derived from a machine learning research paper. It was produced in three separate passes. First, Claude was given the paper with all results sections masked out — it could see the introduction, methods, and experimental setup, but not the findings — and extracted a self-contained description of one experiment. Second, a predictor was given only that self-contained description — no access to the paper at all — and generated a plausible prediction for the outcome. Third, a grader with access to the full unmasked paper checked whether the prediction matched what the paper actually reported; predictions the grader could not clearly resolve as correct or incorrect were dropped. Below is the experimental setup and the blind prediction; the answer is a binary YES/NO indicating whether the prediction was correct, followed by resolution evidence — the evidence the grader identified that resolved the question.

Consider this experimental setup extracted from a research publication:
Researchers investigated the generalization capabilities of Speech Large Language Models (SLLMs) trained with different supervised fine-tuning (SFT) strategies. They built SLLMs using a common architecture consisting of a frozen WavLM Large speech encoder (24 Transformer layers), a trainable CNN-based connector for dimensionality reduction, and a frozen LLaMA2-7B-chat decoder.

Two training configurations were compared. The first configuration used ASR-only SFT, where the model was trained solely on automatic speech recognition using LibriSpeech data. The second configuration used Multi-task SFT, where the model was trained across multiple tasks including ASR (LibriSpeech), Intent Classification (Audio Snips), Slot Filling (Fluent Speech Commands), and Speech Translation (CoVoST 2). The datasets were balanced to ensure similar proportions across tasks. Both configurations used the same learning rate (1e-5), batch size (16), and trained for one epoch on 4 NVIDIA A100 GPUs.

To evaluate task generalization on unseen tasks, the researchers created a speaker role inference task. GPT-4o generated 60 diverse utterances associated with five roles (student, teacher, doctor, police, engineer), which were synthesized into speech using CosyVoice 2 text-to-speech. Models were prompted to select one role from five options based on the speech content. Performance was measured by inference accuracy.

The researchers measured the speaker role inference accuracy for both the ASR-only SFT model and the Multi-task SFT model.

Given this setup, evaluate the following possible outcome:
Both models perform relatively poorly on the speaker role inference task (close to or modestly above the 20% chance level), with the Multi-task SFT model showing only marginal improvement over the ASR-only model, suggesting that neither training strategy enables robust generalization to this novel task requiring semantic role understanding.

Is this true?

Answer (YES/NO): NO